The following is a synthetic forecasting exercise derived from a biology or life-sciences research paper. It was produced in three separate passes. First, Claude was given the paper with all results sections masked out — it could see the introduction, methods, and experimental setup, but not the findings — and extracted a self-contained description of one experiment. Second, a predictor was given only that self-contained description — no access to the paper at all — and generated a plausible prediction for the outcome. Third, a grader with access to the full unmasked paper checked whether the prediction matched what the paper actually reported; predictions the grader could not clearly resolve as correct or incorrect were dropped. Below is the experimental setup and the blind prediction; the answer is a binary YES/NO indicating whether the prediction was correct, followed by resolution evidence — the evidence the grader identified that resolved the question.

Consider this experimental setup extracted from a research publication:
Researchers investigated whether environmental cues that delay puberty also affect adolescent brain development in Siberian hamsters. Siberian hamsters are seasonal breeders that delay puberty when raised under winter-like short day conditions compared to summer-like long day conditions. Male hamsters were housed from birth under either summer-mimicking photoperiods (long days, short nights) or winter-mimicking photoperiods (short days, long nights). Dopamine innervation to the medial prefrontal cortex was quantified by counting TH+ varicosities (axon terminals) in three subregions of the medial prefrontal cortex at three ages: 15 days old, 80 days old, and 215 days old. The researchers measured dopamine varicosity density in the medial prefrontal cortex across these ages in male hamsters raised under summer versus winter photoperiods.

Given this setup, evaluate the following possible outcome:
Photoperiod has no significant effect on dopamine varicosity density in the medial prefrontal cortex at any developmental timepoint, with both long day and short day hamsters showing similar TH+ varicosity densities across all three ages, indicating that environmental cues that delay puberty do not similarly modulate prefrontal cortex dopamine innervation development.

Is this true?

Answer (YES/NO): NO